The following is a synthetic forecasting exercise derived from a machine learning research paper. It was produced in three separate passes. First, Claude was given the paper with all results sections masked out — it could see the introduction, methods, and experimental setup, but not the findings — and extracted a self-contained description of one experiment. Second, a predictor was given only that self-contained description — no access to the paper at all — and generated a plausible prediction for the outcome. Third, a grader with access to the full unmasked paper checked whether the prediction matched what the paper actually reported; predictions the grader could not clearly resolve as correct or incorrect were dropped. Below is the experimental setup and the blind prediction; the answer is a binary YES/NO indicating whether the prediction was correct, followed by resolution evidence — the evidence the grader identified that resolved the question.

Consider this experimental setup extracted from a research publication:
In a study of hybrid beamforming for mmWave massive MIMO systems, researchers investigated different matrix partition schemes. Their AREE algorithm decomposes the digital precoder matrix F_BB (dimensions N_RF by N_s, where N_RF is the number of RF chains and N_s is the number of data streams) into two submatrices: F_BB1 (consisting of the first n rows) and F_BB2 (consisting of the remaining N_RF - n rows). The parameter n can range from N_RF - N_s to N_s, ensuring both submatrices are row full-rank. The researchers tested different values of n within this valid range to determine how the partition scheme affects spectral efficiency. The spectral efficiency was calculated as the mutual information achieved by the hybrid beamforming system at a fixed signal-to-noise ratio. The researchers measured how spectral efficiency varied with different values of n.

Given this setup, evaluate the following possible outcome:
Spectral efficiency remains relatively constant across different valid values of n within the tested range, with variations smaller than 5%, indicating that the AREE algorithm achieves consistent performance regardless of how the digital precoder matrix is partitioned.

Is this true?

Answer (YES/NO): NO